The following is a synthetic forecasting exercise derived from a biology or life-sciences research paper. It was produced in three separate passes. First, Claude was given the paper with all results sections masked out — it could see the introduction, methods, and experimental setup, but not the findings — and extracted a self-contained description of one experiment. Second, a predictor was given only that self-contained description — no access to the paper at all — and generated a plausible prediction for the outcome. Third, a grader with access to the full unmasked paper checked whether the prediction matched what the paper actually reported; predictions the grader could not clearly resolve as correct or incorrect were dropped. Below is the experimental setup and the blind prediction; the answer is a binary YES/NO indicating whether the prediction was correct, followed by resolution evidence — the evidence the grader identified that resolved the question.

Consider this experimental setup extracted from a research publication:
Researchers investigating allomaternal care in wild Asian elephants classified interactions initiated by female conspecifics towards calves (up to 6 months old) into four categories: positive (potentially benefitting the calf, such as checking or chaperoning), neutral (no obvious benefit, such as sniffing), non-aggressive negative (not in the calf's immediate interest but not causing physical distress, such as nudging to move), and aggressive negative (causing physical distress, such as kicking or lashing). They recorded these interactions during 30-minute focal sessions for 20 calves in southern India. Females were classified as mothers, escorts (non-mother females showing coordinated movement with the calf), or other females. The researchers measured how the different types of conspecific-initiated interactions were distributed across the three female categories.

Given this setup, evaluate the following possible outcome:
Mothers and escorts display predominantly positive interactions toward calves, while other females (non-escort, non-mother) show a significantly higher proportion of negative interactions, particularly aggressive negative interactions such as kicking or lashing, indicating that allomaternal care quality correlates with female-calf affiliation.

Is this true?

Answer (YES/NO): YES